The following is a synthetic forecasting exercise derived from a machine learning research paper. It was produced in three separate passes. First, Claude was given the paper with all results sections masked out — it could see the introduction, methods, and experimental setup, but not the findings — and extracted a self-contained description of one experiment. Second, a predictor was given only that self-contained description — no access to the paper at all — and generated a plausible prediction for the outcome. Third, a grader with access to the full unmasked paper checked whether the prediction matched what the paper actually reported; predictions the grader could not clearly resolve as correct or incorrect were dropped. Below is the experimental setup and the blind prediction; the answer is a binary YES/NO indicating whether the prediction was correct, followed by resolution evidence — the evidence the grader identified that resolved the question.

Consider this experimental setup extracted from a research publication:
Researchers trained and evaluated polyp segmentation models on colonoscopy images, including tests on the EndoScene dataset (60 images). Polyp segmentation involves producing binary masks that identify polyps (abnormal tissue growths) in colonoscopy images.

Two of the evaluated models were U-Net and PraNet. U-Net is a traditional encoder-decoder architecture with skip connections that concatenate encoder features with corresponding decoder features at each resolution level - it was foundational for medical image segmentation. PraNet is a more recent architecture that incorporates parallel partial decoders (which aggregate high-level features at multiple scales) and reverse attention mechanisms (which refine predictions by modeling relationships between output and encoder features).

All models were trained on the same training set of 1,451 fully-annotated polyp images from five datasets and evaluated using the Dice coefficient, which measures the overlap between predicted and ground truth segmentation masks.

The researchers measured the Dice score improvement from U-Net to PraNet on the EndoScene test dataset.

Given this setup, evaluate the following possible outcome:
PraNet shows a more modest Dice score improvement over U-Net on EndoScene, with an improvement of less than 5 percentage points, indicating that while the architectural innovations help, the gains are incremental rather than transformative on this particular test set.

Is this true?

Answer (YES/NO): NO